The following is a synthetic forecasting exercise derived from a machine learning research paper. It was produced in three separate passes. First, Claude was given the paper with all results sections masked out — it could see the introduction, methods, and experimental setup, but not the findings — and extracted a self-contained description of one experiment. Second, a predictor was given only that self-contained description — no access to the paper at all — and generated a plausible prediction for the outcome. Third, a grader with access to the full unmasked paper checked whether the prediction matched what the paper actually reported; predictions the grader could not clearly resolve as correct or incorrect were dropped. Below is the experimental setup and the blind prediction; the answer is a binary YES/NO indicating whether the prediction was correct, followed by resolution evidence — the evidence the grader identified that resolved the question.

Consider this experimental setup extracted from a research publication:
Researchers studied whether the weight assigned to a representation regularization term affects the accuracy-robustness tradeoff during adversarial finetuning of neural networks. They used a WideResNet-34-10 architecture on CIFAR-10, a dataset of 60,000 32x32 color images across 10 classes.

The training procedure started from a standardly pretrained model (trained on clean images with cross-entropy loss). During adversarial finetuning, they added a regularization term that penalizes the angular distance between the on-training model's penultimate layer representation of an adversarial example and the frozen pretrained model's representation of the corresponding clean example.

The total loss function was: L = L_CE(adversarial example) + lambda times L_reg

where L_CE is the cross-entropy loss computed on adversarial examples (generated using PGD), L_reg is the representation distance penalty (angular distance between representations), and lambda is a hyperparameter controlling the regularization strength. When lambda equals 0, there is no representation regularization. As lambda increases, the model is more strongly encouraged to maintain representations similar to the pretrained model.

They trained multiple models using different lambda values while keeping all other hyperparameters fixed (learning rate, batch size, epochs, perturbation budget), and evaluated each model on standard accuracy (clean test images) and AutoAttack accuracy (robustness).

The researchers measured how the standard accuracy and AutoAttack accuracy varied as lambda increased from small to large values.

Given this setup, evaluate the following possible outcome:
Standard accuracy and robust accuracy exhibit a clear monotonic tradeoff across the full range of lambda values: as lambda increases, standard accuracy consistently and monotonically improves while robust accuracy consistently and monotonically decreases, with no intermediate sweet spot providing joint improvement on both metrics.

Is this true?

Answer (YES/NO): NO